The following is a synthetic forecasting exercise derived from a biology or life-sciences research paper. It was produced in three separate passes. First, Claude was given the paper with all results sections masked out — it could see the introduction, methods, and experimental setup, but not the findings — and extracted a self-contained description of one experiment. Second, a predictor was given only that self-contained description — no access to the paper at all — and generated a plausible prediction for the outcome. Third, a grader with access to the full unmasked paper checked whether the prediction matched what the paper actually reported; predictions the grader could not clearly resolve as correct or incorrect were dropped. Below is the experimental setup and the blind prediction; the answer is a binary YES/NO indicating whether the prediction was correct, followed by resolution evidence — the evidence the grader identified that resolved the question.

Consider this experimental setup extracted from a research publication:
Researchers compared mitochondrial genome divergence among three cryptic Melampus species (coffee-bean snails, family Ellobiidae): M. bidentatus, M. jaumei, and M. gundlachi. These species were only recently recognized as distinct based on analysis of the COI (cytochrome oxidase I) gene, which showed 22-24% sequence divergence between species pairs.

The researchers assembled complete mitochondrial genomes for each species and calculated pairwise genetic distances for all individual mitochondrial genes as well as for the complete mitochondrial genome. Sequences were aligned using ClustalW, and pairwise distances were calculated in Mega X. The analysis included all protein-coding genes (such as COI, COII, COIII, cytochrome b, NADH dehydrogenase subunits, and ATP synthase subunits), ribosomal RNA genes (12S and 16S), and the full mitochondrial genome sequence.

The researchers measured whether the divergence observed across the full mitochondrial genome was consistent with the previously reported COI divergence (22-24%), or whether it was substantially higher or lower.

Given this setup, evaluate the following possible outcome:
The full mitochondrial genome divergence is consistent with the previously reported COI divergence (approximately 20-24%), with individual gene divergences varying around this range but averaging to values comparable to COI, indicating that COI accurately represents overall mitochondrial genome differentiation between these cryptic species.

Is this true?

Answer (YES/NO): NO